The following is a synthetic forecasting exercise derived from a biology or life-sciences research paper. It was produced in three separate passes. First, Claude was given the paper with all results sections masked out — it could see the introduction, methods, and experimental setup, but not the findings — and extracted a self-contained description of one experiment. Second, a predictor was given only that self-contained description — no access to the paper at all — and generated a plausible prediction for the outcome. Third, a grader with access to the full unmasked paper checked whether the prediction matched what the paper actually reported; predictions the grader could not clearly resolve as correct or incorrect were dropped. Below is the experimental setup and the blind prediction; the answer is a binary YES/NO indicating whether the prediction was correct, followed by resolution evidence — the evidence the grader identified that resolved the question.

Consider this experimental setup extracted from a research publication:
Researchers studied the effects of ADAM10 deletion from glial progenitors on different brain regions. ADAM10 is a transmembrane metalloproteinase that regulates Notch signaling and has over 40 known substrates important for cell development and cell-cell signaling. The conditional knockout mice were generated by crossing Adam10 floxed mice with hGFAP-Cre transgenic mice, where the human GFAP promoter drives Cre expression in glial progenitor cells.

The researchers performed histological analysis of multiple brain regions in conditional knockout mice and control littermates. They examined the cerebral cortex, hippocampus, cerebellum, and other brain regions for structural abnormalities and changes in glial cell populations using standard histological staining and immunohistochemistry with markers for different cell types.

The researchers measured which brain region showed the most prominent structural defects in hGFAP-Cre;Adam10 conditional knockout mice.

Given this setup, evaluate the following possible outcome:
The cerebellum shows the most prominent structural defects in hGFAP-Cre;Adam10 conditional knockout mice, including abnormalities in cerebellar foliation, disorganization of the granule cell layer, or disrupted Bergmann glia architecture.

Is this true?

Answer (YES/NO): YES